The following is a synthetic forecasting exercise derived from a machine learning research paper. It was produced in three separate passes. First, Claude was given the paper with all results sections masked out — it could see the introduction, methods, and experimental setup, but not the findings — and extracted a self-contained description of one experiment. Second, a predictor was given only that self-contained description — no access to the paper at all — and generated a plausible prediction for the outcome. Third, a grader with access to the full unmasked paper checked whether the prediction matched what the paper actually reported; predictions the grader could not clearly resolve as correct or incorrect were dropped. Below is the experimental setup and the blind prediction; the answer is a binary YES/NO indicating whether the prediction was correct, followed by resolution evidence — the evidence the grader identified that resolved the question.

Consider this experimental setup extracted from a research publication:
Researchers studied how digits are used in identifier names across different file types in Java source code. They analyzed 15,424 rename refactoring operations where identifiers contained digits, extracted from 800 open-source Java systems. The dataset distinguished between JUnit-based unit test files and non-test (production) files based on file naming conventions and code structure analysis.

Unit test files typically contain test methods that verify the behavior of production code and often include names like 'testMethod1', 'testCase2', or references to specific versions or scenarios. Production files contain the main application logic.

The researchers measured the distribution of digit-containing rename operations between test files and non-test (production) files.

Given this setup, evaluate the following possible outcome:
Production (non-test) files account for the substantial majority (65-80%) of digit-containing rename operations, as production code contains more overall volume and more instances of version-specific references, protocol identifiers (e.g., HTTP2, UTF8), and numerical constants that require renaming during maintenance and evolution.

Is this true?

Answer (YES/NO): NO